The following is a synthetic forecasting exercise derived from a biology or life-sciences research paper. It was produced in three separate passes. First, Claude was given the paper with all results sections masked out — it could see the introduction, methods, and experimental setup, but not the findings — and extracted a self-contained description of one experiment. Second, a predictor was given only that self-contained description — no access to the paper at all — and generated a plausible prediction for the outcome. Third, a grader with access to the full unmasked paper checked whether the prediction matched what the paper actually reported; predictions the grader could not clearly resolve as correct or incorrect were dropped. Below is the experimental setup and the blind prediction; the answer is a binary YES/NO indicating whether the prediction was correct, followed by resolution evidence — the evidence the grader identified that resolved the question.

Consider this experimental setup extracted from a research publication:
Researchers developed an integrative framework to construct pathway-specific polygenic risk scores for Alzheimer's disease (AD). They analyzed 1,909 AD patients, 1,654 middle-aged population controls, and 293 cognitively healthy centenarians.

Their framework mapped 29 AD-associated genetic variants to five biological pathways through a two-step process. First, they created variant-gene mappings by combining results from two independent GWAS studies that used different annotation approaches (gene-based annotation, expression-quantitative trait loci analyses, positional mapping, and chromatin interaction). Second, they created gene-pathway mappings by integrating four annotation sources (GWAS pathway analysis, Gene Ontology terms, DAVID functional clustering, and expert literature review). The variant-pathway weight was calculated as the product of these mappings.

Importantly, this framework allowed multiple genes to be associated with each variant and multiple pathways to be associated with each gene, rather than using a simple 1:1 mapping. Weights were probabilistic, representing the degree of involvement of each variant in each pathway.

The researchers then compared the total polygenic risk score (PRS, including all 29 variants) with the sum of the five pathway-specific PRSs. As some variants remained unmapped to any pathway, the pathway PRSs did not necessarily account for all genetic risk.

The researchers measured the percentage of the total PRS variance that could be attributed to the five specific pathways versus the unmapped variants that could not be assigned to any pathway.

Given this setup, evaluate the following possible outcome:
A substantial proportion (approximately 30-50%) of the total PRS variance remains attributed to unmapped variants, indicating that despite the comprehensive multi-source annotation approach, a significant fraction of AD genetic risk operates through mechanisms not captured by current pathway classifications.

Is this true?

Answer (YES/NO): NO